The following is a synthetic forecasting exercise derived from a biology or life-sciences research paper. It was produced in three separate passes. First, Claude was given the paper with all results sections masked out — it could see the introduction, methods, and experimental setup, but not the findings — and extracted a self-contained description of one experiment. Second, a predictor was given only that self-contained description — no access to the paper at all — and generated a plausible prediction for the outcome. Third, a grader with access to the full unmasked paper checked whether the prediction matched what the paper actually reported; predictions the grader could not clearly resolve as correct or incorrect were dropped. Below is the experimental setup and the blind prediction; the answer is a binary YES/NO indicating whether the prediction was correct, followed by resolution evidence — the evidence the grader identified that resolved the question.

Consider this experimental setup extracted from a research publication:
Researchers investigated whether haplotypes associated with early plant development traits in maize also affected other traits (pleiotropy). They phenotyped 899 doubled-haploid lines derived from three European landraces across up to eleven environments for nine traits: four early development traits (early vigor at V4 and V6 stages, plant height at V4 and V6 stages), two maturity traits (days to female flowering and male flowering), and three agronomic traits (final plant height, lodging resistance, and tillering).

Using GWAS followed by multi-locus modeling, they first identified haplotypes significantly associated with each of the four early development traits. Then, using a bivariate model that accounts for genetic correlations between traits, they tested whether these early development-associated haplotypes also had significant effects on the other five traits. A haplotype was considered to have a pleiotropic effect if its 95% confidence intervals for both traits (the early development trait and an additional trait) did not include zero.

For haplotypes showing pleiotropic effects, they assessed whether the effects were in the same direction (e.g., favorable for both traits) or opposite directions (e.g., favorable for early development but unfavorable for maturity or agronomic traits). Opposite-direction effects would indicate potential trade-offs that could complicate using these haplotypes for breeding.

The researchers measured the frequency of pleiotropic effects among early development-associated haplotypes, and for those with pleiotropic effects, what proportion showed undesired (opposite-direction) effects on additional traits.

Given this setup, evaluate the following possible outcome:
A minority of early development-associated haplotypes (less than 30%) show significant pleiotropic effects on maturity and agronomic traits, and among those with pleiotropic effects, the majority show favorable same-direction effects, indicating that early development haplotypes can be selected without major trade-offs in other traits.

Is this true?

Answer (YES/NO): NO